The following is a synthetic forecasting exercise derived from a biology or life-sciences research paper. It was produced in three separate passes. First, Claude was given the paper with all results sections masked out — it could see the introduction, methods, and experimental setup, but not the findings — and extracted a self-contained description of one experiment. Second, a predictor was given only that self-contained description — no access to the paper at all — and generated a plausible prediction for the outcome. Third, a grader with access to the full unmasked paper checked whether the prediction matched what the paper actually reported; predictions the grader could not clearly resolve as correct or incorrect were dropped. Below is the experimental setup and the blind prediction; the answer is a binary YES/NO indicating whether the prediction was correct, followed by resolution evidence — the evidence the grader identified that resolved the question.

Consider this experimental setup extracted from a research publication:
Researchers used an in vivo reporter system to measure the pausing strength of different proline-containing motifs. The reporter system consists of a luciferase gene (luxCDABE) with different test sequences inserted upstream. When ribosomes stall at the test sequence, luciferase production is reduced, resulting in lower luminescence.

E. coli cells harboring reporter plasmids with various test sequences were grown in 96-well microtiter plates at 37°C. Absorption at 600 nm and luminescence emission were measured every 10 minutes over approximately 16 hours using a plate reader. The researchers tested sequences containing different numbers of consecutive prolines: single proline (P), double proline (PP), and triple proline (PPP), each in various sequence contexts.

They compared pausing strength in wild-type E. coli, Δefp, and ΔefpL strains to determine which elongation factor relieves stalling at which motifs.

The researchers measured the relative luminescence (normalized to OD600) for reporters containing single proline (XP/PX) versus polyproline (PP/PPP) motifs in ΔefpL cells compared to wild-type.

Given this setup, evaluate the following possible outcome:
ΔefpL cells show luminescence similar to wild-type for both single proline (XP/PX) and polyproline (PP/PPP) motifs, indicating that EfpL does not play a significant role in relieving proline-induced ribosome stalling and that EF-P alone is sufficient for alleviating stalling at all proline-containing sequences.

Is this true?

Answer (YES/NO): NO